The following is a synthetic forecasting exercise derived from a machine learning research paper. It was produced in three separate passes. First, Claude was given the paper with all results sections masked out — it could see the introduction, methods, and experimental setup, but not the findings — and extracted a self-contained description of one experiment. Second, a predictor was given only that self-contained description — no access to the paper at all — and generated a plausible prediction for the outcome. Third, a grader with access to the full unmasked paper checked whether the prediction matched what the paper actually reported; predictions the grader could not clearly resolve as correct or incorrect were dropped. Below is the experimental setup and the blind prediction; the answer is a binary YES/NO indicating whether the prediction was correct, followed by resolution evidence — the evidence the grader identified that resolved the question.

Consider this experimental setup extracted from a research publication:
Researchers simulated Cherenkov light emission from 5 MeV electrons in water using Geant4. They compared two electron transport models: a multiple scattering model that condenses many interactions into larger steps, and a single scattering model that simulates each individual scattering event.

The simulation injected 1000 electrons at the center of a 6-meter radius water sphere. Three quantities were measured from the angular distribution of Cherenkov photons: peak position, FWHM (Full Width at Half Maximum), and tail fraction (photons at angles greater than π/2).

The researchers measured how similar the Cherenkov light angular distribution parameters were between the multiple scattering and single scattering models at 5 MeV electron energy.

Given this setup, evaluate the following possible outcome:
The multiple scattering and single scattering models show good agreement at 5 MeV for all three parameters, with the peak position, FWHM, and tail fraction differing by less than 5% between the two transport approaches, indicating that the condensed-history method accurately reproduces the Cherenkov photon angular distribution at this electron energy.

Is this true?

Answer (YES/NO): NO